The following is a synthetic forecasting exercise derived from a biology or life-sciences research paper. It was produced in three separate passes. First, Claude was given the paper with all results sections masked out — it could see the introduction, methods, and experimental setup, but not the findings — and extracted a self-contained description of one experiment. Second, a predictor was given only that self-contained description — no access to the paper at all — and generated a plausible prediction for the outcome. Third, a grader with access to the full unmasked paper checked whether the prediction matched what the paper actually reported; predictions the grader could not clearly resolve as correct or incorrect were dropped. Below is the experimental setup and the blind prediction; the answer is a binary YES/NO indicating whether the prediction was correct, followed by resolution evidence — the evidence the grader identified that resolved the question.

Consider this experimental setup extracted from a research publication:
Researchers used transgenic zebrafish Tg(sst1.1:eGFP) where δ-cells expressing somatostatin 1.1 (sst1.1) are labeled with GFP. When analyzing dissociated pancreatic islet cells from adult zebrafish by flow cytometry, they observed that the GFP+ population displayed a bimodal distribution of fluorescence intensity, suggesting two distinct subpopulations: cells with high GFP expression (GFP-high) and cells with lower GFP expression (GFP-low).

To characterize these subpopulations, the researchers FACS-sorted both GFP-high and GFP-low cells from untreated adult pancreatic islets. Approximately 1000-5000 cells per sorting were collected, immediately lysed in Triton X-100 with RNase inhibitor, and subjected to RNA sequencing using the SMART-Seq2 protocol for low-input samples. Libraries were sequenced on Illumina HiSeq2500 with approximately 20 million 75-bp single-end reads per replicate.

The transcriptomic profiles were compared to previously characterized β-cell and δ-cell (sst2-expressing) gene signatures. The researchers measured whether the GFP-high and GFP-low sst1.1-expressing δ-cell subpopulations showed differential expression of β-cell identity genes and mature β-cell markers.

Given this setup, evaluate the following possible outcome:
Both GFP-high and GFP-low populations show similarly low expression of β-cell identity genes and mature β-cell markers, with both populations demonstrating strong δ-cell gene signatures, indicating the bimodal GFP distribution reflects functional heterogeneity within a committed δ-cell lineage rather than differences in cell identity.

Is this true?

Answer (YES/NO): NO